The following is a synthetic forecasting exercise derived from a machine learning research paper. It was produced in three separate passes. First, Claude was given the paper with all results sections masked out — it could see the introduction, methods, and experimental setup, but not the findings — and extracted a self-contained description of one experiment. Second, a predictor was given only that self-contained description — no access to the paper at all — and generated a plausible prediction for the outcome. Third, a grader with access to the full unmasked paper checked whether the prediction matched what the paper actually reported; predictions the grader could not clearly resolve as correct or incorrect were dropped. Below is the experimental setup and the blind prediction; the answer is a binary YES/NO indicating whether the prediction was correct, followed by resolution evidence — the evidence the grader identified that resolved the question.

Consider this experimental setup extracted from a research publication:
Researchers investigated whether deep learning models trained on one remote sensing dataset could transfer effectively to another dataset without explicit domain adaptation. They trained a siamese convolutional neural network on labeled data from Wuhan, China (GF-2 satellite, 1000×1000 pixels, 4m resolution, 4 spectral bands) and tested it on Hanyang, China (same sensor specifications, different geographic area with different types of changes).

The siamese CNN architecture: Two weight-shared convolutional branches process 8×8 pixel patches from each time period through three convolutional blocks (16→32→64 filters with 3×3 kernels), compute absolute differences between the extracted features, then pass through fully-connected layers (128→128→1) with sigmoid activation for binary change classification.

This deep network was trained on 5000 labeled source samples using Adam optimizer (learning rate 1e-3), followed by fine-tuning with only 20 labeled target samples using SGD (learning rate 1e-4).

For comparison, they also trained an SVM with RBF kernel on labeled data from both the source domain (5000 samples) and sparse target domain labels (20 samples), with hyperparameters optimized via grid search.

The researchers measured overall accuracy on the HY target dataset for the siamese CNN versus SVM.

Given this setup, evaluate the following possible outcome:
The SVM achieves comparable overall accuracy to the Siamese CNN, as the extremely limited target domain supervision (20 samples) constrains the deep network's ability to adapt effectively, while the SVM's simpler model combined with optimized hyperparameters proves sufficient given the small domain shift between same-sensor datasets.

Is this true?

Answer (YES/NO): NO